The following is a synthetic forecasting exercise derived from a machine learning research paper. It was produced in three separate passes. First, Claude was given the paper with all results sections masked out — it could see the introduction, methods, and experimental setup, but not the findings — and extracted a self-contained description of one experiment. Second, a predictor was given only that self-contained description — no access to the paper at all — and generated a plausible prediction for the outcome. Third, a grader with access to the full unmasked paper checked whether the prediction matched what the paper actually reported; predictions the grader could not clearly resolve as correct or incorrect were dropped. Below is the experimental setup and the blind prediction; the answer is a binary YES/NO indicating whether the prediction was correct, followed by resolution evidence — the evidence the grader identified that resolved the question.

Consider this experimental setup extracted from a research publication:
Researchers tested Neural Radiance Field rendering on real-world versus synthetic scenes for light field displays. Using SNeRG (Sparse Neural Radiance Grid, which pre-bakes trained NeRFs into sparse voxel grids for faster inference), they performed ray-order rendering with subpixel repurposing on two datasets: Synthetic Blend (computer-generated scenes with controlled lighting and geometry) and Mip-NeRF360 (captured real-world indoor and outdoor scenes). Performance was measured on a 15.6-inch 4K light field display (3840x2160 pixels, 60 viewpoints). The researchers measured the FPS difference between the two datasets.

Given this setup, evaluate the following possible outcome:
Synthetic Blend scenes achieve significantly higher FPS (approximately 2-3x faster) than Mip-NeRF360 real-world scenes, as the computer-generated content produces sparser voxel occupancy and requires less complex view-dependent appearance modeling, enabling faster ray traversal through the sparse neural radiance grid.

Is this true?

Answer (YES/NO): NO